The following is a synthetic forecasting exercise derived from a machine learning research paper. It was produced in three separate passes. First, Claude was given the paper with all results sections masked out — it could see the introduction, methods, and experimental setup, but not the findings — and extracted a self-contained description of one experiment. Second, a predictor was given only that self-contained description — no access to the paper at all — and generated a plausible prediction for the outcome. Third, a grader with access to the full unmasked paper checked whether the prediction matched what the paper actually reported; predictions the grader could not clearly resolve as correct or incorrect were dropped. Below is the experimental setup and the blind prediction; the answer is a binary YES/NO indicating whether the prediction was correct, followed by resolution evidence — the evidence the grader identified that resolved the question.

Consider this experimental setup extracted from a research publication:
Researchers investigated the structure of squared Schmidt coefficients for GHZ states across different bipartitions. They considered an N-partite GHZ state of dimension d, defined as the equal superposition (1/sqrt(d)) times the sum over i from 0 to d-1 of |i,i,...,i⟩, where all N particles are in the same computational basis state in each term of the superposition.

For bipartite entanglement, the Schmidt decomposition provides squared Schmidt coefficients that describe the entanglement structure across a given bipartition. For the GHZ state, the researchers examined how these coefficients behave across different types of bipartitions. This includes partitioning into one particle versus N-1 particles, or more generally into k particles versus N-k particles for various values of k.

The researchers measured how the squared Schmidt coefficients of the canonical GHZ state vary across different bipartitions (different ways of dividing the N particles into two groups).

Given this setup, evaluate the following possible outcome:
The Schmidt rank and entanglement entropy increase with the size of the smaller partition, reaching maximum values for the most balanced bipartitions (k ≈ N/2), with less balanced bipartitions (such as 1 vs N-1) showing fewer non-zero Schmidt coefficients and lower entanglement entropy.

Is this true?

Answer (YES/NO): NO